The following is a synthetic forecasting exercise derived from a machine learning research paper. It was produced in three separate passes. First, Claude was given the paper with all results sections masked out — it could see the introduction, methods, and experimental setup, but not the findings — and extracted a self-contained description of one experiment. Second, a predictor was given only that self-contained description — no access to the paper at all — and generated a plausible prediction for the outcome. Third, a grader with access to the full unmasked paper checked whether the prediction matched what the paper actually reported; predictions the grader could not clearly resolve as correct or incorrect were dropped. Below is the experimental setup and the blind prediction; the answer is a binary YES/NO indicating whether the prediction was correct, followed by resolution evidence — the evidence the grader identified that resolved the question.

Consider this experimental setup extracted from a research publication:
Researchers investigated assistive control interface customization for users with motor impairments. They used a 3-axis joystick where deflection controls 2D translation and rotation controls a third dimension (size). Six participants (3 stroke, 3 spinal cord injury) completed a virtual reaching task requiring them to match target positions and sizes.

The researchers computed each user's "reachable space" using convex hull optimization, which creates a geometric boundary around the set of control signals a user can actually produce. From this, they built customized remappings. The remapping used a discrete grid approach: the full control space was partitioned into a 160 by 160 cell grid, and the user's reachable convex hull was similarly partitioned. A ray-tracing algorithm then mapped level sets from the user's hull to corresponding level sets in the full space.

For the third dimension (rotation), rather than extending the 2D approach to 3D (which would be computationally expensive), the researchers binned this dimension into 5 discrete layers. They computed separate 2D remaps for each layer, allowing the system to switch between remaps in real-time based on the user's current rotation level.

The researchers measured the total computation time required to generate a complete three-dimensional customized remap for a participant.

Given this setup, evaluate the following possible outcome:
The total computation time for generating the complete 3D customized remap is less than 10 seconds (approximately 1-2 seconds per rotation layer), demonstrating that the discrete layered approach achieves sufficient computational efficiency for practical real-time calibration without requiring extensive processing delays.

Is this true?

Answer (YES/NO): NO